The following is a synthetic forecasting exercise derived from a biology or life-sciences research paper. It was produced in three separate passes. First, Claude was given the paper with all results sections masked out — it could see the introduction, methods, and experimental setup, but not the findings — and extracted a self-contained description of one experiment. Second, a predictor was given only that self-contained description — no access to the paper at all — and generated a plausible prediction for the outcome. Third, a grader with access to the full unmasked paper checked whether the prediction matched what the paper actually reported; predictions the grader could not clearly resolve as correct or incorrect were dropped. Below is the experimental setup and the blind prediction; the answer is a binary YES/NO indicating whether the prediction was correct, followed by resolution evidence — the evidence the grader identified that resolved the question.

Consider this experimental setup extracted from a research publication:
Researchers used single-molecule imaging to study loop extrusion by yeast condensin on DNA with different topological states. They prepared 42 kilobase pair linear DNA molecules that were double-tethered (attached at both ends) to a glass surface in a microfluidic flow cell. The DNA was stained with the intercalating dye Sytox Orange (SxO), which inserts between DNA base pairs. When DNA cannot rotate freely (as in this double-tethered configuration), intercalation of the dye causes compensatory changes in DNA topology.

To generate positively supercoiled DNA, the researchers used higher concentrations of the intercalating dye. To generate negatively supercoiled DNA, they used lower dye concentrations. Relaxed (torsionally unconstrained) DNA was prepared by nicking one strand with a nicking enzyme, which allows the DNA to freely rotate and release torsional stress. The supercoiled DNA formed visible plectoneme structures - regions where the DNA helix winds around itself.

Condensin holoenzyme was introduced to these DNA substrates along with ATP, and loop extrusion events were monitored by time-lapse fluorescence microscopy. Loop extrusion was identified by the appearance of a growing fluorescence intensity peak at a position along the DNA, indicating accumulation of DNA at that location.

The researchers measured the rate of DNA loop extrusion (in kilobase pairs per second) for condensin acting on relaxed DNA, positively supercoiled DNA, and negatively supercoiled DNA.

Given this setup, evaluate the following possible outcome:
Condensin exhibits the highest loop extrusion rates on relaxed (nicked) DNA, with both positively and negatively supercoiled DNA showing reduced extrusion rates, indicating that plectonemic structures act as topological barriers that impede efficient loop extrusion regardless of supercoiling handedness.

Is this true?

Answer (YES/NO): YES